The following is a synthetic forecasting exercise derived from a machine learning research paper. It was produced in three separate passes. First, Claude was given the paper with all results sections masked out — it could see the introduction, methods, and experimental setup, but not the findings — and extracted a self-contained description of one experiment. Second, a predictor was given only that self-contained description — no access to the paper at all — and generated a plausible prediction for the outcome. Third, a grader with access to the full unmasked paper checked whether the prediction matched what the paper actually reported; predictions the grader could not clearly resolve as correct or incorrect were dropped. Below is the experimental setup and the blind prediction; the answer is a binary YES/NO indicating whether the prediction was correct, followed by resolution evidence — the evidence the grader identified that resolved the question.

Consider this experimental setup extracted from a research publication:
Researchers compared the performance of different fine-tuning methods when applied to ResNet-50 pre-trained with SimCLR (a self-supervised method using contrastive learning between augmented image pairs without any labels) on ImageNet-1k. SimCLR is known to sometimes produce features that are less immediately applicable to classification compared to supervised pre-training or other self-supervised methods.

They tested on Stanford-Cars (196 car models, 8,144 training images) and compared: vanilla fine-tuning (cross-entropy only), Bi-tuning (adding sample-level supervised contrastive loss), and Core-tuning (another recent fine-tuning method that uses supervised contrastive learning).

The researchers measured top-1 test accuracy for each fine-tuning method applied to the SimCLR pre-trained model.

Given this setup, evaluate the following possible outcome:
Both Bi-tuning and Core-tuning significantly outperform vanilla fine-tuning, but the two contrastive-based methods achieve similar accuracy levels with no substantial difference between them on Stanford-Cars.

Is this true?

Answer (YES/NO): YES